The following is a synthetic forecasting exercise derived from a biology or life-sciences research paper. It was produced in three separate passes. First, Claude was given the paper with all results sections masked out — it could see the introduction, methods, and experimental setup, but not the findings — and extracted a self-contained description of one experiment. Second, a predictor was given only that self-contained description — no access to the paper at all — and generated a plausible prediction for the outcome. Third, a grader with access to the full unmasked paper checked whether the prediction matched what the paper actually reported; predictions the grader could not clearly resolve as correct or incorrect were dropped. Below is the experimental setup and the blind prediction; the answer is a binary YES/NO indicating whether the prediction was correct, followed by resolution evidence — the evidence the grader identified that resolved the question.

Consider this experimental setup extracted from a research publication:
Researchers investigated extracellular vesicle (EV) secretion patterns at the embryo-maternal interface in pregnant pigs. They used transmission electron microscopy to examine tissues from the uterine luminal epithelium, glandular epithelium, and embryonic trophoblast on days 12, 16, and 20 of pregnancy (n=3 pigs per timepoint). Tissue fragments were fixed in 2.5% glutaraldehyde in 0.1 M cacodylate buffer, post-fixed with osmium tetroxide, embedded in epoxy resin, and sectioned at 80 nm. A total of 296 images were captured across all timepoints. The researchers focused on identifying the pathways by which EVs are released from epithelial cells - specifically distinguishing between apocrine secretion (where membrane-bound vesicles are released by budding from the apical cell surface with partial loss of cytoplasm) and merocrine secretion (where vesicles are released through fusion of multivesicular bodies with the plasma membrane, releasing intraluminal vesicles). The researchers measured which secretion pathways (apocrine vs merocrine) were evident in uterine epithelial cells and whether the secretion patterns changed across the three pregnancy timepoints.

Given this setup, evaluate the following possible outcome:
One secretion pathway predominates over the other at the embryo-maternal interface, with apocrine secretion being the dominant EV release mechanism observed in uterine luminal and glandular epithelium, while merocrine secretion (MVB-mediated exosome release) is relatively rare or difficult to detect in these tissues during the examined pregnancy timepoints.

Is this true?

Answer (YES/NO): NO